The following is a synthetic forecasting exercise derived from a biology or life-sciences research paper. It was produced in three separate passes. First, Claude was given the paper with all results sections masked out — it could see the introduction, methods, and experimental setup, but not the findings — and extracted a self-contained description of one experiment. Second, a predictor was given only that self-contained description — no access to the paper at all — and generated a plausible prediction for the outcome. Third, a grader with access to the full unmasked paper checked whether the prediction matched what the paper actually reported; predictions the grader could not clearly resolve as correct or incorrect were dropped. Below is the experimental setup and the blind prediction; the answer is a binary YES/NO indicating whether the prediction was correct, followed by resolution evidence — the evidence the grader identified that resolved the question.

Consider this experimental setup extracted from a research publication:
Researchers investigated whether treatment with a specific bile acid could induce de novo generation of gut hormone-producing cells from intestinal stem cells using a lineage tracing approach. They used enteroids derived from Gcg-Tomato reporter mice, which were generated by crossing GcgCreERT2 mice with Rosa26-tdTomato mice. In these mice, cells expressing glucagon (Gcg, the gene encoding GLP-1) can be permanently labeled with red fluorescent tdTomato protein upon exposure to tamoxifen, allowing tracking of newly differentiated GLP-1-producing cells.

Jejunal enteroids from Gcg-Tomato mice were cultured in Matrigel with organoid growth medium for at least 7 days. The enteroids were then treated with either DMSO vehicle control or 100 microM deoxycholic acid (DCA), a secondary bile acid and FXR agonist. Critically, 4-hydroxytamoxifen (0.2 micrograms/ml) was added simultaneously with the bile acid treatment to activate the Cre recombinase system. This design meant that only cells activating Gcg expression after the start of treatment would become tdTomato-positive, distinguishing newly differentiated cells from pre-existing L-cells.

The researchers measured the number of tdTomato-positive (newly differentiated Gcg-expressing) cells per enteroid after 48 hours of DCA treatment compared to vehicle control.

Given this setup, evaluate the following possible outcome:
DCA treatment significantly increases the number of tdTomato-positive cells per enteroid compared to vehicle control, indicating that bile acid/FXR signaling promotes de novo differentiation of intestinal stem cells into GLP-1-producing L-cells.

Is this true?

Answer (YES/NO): NO